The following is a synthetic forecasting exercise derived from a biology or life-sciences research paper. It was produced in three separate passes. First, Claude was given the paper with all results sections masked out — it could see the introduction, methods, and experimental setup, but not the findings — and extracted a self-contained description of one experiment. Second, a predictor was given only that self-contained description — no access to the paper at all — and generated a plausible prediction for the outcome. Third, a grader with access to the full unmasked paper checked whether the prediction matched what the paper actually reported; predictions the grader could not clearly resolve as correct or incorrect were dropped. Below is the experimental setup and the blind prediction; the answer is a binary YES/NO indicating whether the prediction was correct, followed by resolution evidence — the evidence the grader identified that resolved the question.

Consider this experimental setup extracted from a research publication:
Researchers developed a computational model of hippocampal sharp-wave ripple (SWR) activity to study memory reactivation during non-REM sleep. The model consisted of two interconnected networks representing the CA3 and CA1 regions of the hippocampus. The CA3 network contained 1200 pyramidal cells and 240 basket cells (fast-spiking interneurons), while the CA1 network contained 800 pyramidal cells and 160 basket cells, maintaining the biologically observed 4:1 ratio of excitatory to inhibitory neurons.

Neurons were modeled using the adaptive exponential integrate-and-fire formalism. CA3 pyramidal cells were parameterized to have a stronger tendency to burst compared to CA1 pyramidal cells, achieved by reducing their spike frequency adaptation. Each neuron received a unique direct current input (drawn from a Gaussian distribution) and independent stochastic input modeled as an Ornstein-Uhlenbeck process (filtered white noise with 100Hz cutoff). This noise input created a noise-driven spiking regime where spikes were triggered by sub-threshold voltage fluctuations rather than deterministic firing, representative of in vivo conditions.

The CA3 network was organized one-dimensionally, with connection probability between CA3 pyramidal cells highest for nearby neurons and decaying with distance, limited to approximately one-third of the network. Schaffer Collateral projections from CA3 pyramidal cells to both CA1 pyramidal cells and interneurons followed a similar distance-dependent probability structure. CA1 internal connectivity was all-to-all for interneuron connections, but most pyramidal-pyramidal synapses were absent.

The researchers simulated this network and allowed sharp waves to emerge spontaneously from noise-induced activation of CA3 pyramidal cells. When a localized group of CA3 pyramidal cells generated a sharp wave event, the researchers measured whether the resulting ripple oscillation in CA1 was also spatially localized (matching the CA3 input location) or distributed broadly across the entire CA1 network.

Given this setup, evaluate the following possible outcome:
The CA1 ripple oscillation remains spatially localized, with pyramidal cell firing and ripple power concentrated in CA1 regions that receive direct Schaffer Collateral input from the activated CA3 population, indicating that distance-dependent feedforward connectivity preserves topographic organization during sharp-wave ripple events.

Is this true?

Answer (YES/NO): YES